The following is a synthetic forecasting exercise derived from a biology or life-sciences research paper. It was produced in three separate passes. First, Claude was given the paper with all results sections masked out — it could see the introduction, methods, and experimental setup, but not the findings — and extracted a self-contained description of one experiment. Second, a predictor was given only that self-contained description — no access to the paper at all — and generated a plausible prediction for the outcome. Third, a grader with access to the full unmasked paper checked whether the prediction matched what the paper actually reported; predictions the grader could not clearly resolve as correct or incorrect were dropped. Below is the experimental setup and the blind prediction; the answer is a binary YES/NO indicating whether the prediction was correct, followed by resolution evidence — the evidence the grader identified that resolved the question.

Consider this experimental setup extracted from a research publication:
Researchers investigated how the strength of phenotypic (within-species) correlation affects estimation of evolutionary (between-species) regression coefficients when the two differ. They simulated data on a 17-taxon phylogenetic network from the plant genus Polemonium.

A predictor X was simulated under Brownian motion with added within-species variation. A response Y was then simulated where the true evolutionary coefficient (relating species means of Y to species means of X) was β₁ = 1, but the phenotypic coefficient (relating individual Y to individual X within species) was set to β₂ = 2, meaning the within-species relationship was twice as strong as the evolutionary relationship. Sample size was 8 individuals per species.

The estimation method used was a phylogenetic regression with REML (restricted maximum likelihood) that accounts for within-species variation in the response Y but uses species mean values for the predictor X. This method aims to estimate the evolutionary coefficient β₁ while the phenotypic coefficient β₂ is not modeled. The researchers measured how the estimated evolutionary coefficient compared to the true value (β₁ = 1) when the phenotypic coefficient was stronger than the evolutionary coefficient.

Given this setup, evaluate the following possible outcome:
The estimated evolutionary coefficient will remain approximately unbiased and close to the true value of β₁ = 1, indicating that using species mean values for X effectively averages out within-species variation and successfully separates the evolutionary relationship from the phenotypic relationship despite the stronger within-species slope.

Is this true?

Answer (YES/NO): NO